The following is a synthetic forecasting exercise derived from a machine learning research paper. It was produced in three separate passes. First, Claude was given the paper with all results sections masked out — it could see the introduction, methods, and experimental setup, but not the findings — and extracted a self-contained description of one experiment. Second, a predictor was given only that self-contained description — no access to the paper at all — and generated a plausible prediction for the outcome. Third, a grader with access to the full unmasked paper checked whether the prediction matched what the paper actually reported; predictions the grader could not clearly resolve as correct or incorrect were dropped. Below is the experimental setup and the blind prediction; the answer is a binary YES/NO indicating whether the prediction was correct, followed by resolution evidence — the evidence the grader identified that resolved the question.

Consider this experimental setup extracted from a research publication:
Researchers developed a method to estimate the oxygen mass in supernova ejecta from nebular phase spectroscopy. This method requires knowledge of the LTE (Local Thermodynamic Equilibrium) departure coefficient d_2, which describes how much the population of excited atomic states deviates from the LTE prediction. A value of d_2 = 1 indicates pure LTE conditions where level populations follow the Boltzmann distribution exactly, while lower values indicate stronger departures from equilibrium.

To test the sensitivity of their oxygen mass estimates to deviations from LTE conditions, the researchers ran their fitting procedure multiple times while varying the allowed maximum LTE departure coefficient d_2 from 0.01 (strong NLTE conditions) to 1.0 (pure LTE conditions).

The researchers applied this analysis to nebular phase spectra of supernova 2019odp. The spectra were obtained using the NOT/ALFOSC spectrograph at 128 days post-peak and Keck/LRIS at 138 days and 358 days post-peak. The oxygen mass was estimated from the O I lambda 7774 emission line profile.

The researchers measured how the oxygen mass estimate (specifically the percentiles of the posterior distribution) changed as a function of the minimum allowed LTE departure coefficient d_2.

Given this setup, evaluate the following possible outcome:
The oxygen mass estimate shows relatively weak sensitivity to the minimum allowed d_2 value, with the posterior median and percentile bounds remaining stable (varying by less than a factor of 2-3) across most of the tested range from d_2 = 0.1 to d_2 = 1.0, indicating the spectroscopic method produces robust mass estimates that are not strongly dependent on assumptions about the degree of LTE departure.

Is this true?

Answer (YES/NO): NO